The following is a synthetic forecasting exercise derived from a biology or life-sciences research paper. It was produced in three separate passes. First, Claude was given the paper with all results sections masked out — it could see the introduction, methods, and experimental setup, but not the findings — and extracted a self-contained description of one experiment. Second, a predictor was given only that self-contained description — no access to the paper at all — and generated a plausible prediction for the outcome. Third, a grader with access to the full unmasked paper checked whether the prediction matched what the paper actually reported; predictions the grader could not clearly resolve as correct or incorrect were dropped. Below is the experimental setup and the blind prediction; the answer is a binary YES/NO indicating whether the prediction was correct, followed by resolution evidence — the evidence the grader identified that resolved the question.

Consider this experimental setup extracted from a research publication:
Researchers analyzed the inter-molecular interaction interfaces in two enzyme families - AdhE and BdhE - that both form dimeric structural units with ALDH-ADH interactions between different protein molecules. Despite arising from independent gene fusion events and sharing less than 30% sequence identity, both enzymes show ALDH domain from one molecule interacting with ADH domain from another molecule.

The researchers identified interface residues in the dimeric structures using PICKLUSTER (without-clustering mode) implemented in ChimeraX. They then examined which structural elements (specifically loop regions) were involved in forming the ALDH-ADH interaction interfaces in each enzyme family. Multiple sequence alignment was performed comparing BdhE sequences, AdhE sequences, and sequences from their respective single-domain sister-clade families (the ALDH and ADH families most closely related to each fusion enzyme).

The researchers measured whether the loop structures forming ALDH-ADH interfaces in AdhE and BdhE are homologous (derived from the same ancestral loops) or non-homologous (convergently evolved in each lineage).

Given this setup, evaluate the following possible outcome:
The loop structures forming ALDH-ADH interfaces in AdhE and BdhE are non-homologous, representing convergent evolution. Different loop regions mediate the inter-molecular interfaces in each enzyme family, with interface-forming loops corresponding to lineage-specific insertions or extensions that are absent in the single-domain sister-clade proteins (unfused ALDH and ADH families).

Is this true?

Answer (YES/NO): YES